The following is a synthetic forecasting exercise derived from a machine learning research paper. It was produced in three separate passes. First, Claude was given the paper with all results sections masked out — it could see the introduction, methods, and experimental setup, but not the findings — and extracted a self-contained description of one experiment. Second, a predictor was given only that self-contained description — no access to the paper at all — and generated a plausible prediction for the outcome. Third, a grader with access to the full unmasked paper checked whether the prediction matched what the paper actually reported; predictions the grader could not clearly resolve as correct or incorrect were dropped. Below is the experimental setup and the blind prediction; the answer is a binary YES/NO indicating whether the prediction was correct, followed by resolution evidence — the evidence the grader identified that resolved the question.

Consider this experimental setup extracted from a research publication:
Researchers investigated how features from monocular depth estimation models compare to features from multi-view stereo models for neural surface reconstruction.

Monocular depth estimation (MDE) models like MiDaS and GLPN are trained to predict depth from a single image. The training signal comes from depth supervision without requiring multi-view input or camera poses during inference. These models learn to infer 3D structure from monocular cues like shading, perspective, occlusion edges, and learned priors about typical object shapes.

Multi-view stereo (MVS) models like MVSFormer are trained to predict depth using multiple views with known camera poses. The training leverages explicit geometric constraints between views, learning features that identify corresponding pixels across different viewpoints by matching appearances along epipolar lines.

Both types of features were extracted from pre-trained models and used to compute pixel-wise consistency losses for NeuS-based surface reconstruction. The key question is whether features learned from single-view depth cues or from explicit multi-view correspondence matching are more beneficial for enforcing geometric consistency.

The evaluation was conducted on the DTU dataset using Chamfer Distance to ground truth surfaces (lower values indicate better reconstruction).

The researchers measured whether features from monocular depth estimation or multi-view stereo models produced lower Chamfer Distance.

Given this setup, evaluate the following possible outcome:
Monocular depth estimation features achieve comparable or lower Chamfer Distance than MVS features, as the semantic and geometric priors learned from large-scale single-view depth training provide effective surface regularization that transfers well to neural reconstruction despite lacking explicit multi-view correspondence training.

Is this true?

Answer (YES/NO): NO